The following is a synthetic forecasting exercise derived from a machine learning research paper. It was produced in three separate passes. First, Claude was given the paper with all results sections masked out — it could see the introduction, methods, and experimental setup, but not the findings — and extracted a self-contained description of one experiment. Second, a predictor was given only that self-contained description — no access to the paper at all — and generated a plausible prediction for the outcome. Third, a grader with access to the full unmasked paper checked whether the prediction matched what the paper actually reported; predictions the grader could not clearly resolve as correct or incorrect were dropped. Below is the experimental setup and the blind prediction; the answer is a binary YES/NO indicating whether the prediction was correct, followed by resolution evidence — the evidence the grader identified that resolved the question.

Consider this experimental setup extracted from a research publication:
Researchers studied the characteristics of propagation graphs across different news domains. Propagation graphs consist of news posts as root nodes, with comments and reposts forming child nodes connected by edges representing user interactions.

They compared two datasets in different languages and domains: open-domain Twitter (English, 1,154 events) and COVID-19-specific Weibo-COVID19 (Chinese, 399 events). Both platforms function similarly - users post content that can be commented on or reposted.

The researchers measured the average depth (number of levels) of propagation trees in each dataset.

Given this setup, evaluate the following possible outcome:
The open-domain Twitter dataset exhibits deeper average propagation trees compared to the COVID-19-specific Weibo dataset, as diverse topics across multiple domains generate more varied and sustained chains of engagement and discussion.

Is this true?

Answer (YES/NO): YES